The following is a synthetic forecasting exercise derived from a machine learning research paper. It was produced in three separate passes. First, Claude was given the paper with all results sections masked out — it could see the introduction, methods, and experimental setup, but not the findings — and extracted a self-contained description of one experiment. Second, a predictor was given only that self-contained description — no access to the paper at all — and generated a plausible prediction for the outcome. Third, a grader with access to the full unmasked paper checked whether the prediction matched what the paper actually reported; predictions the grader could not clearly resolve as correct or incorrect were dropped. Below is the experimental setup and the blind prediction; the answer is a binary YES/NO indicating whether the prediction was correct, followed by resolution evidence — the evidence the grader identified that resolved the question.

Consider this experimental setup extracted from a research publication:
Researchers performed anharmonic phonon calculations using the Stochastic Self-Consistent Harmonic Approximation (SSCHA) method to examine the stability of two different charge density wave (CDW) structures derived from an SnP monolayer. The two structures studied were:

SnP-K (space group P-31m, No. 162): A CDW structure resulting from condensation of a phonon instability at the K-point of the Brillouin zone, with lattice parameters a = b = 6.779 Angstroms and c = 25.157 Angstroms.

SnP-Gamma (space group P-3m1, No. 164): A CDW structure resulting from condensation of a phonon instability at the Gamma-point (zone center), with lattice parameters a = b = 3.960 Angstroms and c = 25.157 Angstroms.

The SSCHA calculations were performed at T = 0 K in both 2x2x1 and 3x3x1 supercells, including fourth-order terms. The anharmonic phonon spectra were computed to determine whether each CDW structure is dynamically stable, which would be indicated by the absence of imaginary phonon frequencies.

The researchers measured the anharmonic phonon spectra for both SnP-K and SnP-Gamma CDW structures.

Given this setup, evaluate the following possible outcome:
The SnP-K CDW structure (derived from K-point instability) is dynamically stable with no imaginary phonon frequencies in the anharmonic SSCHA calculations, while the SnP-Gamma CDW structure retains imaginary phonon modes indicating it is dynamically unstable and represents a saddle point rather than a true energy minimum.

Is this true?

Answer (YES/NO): NO